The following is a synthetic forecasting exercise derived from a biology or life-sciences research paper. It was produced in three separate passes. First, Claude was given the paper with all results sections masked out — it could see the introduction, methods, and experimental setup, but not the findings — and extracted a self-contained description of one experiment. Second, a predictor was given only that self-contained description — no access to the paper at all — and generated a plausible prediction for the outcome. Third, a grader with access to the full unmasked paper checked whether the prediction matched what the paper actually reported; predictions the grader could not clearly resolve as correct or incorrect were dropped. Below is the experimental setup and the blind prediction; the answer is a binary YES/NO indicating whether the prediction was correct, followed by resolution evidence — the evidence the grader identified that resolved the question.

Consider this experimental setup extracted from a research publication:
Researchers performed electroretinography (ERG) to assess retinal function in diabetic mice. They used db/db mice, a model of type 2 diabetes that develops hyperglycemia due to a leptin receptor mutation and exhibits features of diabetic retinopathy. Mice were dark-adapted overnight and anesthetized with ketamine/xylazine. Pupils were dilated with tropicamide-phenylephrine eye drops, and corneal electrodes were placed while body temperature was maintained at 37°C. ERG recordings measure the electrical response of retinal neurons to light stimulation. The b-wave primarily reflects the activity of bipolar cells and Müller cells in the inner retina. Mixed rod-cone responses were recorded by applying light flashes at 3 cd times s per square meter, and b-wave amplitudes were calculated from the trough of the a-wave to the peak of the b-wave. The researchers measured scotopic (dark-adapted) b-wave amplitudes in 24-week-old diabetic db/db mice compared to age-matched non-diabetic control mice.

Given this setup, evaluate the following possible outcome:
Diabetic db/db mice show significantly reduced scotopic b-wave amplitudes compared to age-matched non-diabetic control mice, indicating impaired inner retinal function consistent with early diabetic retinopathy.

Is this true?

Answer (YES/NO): YES